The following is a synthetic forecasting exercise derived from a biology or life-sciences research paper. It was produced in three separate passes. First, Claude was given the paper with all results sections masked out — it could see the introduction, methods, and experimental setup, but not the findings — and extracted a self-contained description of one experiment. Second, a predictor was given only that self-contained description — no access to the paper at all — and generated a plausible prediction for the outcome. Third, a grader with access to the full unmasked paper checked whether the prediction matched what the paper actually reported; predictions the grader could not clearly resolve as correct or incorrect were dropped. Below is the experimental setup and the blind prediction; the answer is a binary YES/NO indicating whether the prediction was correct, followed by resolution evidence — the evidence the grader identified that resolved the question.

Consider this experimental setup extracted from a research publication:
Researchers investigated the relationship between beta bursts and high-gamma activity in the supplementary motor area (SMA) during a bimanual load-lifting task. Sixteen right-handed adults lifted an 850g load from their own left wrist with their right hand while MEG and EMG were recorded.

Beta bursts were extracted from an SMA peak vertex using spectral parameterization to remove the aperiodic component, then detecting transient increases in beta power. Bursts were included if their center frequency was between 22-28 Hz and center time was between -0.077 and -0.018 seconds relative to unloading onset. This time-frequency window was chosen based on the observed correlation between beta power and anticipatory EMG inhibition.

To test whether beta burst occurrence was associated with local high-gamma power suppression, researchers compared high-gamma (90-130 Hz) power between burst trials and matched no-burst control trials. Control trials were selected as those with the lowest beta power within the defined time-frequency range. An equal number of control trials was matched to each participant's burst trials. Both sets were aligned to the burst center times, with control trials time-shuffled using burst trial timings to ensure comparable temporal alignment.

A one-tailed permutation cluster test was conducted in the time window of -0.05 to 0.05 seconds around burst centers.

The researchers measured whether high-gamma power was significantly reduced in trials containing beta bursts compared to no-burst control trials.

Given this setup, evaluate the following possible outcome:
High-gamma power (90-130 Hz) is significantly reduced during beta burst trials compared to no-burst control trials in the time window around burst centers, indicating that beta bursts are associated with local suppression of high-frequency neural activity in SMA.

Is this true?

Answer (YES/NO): YES